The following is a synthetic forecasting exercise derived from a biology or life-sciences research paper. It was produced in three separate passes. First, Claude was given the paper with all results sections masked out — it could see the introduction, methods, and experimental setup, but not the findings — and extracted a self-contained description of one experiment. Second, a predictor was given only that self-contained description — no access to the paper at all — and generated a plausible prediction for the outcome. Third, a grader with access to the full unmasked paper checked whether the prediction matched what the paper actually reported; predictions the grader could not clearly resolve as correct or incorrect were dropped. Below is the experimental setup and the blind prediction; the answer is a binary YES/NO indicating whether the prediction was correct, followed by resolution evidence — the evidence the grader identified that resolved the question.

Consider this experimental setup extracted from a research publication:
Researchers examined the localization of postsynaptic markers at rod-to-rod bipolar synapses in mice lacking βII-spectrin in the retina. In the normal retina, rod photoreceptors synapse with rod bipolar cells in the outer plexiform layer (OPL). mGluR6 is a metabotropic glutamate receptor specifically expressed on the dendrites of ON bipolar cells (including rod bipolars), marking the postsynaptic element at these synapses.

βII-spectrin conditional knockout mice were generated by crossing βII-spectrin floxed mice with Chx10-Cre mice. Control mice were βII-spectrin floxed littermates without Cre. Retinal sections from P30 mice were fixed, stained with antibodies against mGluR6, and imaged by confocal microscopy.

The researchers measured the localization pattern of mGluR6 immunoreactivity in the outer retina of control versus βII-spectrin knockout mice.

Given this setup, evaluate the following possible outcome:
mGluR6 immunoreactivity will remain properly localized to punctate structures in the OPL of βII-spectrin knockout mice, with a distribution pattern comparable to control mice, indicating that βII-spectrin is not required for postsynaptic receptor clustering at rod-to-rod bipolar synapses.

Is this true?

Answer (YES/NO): NO